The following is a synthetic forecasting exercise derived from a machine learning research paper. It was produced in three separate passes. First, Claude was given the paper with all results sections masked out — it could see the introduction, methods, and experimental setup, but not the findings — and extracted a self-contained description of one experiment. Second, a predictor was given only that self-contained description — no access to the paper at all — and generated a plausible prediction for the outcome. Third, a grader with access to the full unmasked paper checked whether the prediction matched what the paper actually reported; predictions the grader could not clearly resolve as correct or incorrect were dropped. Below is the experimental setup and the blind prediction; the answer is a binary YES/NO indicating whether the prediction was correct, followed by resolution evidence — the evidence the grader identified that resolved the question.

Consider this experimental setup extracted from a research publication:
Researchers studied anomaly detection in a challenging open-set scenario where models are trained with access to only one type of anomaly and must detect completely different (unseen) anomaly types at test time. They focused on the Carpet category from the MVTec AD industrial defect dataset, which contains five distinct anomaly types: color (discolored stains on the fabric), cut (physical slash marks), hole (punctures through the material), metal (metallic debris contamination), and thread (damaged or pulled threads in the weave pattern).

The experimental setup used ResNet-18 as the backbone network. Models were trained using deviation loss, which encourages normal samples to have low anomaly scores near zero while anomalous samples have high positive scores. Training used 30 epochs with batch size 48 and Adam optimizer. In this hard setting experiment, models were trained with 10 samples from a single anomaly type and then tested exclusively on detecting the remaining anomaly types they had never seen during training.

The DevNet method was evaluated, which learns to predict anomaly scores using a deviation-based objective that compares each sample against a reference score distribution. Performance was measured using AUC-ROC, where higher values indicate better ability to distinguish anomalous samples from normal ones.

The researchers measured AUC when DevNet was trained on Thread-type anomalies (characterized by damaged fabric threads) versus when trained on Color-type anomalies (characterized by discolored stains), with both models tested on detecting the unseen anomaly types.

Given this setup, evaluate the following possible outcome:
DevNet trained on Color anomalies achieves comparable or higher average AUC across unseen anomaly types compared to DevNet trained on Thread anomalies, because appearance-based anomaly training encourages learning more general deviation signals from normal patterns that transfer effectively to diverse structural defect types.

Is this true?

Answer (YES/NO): NO